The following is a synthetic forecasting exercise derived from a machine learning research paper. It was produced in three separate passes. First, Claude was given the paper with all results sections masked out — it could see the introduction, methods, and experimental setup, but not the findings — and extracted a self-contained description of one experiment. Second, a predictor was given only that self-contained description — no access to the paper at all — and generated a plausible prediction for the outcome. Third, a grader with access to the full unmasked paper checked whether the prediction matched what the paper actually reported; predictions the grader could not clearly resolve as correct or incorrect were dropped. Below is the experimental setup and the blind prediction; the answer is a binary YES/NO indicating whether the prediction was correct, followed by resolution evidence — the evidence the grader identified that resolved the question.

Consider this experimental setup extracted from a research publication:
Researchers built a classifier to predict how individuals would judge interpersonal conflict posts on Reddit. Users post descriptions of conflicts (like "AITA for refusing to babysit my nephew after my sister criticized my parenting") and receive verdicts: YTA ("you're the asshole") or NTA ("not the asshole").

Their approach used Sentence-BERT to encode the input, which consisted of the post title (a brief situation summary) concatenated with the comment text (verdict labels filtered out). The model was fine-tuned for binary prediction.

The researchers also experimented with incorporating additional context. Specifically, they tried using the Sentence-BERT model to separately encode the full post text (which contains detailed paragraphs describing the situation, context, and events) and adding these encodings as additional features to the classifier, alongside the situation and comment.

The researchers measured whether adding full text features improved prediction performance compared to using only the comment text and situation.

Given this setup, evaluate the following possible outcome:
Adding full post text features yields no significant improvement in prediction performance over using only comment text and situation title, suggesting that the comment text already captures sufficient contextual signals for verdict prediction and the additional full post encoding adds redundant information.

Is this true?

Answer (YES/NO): YES